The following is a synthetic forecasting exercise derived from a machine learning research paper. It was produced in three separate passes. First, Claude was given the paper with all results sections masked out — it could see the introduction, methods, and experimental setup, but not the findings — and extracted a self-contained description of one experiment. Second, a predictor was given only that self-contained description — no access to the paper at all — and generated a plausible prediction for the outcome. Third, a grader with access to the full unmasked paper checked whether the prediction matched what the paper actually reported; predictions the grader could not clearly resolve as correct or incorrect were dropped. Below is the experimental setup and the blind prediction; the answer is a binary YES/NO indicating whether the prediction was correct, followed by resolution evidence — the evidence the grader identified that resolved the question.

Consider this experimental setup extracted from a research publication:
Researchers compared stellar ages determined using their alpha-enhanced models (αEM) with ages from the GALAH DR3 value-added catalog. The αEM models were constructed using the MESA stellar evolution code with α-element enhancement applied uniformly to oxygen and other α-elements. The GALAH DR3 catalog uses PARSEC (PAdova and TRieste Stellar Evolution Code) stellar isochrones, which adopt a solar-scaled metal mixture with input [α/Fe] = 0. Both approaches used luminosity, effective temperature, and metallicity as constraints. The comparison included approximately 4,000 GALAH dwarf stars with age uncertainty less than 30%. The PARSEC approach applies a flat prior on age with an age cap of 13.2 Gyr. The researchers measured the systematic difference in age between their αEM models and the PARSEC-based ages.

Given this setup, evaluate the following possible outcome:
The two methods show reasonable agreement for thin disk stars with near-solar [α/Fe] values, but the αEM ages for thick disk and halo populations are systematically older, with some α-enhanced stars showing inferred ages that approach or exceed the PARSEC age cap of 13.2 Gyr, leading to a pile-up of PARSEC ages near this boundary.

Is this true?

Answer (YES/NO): NO